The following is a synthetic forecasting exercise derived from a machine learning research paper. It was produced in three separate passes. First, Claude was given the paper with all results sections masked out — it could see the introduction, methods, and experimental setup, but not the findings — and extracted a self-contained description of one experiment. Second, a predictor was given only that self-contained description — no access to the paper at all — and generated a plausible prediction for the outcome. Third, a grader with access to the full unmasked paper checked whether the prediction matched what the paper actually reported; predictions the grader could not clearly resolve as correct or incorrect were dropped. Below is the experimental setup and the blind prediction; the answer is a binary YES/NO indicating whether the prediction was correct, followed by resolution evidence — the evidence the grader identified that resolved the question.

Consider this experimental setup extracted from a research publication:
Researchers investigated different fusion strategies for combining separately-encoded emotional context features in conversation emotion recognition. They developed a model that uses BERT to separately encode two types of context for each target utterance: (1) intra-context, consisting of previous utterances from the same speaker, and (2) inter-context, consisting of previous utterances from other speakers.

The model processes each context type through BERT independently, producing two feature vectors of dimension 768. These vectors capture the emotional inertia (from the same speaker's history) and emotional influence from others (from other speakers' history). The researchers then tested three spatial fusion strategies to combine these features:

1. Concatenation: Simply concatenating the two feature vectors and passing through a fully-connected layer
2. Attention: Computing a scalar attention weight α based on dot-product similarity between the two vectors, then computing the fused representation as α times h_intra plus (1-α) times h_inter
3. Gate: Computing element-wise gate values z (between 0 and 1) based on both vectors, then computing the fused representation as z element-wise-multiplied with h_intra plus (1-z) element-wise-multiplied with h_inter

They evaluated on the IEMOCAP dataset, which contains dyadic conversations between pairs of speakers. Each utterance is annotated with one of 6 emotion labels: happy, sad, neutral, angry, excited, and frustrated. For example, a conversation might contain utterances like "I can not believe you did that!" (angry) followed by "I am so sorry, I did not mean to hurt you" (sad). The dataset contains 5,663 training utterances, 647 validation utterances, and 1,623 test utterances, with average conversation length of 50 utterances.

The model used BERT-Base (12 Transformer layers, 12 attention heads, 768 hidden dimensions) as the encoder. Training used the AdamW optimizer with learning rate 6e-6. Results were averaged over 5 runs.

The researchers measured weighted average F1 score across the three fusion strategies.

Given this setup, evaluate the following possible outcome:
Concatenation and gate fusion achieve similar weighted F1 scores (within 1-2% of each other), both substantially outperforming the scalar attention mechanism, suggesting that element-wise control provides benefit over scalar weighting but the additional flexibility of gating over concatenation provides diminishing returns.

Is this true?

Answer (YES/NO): YES